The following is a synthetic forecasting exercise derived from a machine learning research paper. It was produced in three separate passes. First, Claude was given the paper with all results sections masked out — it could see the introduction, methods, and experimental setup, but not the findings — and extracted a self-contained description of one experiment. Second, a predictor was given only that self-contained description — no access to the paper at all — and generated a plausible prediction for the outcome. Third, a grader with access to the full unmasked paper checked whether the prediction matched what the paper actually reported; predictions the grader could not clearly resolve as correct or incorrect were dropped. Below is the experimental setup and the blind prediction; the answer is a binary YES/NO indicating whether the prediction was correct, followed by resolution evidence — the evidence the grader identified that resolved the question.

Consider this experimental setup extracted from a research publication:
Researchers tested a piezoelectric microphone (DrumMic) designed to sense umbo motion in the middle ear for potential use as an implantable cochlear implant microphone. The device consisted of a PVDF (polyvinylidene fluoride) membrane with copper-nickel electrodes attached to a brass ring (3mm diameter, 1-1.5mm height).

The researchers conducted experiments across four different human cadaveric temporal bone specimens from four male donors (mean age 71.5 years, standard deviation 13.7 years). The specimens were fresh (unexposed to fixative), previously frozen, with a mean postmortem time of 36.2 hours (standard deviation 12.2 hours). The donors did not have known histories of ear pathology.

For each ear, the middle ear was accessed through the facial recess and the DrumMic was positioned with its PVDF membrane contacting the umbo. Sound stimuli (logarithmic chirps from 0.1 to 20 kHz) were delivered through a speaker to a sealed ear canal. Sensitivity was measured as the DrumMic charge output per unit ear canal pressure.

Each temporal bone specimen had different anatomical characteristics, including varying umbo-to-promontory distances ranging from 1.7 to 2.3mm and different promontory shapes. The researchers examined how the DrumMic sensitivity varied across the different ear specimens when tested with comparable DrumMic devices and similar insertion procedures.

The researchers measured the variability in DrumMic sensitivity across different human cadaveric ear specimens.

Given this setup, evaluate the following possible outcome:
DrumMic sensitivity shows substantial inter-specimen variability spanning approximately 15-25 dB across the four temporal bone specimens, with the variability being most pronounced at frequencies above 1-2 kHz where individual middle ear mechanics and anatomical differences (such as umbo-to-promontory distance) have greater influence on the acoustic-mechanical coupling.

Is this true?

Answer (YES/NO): NO